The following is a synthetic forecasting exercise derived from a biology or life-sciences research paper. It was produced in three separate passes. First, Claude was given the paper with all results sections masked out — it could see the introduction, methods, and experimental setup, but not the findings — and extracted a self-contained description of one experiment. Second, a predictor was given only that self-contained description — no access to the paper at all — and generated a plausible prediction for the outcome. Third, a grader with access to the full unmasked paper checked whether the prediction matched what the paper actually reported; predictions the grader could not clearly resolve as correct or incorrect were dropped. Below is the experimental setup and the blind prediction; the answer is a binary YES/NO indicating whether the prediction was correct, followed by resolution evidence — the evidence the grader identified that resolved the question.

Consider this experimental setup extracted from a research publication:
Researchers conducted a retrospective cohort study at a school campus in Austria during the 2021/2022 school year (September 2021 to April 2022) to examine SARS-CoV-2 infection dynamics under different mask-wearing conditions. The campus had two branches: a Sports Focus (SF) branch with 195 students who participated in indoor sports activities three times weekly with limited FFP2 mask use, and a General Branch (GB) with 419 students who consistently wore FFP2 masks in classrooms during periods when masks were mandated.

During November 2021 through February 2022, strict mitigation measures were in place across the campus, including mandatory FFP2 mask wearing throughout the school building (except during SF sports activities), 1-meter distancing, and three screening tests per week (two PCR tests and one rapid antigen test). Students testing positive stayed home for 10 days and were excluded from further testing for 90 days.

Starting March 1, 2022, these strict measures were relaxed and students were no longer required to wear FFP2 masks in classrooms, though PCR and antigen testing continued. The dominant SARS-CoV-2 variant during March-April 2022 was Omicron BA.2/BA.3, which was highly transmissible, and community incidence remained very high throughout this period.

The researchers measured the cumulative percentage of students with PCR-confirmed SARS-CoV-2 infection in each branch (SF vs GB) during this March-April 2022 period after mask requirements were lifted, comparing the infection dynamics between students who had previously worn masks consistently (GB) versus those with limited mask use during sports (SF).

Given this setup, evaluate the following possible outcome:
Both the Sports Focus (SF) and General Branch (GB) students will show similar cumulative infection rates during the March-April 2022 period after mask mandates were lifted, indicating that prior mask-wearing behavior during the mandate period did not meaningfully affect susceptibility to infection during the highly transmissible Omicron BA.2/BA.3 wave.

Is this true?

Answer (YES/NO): NO